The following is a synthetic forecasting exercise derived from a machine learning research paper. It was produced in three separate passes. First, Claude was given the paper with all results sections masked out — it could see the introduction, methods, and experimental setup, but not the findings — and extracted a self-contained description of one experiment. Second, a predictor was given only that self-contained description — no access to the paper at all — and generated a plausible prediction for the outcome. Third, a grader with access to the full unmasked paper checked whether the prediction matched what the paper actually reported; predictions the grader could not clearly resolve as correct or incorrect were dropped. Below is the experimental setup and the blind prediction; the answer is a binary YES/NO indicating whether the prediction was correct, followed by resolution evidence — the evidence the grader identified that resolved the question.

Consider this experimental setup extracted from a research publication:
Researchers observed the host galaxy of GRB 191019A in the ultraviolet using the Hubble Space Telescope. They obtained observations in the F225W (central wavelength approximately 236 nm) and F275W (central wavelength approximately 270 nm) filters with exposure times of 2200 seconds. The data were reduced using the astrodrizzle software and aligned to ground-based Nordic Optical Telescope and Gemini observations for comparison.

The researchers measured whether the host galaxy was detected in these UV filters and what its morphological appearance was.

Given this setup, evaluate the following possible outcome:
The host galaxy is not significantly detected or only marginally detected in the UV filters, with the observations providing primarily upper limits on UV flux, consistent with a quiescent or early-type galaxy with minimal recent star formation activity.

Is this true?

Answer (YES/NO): NO